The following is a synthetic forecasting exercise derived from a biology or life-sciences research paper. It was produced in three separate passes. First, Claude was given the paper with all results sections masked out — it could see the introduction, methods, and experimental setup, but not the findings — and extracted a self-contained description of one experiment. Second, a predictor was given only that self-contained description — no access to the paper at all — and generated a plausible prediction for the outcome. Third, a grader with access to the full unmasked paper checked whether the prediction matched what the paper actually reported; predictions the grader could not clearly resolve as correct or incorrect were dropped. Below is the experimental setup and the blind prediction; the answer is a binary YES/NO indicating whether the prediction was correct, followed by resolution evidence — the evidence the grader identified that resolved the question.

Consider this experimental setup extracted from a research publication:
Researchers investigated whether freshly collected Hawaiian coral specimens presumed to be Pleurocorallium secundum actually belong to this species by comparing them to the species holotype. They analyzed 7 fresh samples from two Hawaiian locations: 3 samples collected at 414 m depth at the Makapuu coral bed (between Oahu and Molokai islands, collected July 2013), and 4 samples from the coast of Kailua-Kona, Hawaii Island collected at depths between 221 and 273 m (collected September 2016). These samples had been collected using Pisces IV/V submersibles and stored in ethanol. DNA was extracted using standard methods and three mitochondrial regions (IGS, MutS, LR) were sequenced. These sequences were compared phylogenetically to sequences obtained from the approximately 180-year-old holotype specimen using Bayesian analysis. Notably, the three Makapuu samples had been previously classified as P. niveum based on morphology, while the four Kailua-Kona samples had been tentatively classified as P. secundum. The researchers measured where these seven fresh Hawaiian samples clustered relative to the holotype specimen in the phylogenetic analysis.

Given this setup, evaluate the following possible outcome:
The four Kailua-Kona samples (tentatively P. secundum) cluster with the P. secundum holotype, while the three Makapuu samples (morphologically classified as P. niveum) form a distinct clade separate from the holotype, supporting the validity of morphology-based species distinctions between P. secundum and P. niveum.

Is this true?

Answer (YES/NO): YES